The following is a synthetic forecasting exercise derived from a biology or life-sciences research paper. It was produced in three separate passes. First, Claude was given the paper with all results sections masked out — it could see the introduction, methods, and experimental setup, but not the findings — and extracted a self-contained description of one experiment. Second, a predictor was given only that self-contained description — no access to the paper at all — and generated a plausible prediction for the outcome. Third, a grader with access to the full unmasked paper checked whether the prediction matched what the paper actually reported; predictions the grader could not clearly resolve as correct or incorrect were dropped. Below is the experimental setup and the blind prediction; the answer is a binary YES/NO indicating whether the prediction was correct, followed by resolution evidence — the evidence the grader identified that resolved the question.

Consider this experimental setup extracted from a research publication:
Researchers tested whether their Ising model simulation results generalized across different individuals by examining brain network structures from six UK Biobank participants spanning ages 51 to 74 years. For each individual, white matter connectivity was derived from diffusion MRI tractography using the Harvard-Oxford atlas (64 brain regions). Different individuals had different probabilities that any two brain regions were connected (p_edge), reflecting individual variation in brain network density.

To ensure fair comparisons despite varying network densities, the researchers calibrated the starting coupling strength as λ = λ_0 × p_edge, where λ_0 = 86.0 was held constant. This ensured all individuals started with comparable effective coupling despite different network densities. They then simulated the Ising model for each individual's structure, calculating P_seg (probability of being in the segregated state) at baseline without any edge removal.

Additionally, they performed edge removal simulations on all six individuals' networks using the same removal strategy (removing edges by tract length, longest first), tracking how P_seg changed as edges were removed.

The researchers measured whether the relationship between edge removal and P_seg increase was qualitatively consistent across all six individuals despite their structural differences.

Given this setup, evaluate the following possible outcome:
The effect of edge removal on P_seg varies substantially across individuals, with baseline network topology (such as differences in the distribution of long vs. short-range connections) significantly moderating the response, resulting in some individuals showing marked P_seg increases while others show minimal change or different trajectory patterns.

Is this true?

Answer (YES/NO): NO